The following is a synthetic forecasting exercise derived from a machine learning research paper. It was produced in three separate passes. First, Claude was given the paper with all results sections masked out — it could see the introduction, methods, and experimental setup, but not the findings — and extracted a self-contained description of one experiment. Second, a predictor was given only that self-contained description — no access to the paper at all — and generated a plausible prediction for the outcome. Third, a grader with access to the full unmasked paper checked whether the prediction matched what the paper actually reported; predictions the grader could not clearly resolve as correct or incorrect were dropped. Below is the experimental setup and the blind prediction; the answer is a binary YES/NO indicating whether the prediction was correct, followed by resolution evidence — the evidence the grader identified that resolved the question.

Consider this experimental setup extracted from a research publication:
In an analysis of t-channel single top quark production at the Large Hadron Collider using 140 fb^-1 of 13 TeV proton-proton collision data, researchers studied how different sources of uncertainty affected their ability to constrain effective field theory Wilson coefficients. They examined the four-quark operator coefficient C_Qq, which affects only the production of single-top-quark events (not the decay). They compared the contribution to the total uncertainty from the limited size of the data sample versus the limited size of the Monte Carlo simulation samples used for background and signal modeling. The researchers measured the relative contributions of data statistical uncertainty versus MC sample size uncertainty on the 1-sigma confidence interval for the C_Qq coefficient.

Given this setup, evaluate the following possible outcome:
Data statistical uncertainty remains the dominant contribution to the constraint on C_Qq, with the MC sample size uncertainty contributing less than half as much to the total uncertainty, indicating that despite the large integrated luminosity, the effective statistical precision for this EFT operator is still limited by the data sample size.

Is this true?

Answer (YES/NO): NO